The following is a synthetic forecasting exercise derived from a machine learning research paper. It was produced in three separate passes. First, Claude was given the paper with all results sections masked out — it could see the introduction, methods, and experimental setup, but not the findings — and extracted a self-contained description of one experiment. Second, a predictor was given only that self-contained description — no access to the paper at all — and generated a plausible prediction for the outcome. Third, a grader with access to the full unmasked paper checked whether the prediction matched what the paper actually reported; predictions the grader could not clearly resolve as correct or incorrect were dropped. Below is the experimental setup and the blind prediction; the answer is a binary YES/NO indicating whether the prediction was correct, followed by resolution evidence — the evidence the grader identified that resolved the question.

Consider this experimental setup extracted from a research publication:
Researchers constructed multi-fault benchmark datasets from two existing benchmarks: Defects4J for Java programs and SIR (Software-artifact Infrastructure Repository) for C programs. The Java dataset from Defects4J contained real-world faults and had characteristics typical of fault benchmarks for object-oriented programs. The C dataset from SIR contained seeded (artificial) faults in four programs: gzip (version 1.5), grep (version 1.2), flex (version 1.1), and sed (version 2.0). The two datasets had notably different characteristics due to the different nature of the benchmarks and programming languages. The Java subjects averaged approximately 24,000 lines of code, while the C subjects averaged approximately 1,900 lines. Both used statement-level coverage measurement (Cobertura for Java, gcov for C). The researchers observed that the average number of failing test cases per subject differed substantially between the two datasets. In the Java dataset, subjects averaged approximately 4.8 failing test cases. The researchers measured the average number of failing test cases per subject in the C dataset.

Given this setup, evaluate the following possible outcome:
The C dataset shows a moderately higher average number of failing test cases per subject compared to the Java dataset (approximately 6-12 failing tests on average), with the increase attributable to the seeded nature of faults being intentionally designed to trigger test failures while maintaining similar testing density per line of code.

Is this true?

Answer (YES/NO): NO